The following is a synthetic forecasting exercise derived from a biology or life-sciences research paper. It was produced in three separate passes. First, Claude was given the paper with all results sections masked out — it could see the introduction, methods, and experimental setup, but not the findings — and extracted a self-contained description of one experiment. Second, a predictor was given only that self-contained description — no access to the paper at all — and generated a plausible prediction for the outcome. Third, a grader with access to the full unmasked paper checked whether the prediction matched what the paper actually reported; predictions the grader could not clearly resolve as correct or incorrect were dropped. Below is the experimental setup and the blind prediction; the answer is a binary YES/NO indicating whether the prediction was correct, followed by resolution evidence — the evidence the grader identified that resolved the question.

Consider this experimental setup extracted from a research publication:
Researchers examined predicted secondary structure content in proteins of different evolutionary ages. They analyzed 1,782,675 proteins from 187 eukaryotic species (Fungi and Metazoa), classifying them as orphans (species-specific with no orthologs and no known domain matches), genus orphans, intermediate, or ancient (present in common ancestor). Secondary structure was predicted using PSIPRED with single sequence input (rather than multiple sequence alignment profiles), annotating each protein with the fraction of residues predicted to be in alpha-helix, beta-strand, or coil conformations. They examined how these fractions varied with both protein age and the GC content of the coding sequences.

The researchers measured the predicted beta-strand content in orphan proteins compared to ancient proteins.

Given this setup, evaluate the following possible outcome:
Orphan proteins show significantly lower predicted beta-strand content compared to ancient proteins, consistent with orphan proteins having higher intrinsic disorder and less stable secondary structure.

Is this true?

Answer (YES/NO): NO